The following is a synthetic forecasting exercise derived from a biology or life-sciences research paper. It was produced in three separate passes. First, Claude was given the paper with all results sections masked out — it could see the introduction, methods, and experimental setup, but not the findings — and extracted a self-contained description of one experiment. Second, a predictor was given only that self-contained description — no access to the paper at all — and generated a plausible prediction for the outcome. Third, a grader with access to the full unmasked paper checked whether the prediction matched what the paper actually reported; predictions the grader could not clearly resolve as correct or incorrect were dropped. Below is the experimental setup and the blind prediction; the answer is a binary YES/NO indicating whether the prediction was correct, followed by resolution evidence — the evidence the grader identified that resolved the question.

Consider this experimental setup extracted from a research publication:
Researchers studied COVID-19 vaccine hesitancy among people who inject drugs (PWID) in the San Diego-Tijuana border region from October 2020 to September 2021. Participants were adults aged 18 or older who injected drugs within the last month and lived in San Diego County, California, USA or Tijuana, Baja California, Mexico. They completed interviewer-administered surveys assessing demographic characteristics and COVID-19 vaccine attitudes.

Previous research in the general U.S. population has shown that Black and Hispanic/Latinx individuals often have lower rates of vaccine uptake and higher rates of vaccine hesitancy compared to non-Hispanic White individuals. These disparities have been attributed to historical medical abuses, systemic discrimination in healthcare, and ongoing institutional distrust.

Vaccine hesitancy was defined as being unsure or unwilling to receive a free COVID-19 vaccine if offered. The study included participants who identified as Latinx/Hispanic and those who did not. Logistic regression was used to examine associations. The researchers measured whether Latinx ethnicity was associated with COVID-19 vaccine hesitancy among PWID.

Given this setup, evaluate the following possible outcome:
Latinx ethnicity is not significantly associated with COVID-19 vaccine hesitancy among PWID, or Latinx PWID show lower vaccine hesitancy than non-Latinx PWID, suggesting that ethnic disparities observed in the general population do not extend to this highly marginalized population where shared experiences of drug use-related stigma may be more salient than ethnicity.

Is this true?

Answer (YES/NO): YES